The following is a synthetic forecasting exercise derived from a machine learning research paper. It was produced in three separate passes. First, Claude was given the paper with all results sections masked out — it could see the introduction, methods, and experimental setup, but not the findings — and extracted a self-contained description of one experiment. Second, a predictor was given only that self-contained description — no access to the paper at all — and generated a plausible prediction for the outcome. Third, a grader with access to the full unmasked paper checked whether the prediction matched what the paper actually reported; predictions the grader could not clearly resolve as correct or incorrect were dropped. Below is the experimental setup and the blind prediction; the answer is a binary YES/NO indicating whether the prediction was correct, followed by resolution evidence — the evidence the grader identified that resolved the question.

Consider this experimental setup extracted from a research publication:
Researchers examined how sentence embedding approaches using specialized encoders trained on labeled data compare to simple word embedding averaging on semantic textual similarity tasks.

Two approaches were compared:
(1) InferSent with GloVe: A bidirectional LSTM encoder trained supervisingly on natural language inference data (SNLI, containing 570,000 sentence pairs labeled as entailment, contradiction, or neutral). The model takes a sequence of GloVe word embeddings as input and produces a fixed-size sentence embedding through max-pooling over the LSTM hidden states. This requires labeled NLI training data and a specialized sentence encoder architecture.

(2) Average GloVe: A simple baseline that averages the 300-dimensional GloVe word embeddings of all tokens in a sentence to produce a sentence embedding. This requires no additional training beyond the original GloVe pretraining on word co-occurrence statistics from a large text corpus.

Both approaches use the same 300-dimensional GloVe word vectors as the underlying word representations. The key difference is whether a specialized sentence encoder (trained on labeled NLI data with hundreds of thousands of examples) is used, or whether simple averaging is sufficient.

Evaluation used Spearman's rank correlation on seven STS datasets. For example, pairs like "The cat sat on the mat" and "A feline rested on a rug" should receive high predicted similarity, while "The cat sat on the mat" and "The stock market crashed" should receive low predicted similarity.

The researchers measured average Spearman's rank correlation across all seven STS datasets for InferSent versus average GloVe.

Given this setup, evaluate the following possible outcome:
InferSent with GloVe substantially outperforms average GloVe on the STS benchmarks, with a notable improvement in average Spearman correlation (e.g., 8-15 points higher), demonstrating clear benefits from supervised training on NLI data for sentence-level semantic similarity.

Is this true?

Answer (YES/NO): NO